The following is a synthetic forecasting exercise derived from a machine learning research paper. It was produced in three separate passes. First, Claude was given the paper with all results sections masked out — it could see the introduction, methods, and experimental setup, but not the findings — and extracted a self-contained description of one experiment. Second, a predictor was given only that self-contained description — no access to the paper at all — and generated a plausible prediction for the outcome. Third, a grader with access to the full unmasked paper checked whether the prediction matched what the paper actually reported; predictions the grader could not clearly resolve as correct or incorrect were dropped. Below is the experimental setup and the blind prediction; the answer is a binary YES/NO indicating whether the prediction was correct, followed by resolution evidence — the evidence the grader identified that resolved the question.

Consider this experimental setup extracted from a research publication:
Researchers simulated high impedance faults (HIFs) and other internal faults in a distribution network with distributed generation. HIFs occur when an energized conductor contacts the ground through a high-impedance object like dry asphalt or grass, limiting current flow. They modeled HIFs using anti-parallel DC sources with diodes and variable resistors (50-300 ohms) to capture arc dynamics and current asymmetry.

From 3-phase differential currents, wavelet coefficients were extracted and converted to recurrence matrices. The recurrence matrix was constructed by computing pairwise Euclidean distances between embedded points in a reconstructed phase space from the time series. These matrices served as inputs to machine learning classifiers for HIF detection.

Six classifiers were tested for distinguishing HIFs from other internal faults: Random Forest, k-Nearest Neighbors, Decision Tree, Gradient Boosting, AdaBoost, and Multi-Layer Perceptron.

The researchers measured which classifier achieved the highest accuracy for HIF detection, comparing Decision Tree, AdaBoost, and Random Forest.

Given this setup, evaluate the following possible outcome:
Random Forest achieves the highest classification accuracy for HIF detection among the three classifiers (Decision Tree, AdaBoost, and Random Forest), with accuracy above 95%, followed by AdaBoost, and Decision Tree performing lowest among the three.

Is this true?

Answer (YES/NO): NO